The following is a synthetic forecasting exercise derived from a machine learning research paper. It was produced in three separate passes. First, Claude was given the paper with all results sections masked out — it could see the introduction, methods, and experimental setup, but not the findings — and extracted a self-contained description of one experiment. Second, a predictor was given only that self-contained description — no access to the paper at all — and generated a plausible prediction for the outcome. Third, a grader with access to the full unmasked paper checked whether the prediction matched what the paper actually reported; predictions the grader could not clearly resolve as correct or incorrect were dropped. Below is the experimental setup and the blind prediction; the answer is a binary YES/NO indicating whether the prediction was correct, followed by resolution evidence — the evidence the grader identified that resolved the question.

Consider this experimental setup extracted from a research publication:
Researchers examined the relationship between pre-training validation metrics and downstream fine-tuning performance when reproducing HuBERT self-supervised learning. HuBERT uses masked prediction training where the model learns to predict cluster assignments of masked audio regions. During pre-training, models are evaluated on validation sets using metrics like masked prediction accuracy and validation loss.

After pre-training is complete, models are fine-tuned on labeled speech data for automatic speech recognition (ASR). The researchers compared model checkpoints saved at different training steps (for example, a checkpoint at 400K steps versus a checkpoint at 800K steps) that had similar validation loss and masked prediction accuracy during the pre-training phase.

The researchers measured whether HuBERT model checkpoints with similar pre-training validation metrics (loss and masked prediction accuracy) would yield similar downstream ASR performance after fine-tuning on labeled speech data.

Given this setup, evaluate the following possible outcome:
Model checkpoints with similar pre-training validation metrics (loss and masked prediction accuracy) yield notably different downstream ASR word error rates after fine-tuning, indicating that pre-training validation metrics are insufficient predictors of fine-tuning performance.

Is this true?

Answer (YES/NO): YES